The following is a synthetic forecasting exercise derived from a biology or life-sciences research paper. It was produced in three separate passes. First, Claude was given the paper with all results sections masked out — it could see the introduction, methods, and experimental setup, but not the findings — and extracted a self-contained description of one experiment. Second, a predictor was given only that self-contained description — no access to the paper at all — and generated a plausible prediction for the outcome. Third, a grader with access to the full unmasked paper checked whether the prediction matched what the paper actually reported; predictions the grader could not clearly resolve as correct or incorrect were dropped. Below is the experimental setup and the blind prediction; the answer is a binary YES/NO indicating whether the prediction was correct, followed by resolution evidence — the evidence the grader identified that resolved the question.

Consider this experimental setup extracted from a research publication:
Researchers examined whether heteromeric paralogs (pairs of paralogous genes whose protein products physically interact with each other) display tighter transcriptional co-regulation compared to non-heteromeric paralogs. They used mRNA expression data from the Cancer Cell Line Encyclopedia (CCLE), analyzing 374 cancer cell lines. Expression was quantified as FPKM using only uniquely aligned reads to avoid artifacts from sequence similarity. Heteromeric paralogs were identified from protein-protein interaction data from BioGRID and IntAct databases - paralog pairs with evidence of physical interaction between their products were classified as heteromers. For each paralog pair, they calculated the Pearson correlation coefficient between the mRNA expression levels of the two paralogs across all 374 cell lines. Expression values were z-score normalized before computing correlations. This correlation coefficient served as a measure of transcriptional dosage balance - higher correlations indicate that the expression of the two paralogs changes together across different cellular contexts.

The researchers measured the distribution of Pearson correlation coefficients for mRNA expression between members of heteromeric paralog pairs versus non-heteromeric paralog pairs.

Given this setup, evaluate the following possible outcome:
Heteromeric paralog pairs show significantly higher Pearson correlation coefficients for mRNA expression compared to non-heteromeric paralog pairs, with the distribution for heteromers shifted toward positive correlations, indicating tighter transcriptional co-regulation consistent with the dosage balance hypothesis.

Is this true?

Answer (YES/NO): YES